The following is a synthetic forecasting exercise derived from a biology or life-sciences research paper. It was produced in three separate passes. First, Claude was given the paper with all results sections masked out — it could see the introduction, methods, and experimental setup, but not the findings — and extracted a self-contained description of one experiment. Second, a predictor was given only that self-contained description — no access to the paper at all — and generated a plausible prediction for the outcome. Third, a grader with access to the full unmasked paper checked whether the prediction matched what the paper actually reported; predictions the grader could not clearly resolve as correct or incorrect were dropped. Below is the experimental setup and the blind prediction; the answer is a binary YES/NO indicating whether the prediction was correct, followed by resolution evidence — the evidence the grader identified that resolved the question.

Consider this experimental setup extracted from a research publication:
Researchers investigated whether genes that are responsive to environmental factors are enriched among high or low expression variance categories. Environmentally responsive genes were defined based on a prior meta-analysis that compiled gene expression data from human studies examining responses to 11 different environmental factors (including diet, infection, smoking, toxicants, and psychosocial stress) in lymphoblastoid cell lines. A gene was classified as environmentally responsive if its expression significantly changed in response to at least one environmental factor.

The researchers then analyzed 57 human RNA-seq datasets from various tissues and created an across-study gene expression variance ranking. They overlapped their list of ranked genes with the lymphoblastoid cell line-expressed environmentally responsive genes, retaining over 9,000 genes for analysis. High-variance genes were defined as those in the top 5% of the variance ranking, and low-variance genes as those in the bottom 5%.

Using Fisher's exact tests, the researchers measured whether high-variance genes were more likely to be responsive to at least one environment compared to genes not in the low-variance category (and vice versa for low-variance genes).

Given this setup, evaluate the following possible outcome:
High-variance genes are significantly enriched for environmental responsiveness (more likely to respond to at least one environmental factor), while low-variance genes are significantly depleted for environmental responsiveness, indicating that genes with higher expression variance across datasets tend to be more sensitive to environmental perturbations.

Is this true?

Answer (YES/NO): NO